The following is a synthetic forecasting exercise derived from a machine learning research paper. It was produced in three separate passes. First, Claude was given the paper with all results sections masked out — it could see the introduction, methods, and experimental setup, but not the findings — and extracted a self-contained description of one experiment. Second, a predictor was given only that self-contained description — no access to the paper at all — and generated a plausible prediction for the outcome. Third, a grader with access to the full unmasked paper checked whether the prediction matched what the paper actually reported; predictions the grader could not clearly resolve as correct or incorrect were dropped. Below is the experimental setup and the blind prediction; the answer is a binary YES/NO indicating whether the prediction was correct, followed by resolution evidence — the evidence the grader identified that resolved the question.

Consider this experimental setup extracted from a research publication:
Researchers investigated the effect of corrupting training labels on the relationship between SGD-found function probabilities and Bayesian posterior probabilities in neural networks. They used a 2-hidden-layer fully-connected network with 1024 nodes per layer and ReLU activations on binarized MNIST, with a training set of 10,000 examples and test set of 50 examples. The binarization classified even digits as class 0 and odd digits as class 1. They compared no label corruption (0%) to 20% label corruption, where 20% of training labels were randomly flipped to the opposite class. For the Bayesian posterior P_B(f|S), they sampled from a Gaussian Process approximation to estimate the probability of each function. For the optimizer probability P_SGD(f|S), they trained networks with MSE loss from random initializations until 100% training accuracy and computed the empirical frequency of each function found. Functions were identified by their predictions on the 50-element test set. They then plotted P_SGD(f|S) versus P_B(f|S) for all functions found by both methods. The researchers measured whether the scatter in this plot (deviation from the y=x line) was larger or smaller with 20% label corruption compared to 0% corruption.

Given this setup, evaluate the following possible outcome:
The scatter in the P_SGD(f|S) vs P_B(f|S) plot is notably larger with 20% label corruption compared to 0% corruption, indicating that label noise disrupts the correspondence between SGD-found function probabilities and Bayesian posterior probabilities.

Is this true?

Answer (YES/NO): YES